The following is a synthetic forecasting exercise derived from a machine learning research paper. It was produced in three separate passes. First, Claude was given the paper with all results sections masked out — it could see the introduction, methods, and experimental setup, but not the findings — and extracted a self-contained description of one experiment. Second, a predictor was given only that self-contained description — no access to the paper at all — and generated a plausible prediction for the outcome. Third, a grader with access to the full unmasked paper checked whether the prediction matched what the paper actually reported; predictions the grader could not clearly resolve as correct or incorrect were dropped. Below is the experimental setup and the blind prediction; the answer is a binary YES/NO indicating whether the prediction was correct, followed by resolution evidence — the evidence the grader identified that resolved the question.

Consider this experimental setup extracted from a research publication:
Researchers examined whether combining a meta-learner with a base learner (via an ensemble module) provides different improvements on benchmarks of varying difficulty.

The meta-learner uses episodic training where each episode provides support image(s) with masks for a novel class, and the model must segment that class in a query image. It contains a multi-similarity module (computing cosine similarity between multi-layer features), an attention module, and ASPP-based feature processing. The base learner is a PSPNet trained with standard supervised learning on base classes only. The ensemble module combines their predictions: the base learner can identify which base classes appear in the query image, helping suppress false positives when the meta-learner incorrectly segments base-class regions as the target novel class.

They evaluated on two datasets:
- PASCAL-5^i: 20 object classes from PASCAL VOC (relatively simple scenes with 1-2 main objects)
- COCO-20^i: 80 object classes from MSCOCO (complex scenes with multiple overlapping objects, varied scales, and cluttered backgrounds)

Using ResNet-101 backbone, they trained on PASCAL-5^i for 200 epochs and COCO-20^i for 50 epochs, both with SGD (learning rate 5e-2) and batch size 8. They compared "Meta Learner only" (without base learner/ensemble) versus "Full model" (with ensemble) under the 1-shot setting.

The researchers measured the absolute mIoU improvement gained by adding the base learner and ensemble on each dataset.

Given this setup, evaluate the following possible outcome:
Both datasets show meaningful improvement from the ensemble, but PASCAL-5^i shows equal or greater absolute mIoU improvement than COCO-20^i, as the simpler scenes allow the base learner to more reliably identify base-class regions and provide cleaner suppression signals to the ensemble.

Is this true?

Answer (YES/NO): NO